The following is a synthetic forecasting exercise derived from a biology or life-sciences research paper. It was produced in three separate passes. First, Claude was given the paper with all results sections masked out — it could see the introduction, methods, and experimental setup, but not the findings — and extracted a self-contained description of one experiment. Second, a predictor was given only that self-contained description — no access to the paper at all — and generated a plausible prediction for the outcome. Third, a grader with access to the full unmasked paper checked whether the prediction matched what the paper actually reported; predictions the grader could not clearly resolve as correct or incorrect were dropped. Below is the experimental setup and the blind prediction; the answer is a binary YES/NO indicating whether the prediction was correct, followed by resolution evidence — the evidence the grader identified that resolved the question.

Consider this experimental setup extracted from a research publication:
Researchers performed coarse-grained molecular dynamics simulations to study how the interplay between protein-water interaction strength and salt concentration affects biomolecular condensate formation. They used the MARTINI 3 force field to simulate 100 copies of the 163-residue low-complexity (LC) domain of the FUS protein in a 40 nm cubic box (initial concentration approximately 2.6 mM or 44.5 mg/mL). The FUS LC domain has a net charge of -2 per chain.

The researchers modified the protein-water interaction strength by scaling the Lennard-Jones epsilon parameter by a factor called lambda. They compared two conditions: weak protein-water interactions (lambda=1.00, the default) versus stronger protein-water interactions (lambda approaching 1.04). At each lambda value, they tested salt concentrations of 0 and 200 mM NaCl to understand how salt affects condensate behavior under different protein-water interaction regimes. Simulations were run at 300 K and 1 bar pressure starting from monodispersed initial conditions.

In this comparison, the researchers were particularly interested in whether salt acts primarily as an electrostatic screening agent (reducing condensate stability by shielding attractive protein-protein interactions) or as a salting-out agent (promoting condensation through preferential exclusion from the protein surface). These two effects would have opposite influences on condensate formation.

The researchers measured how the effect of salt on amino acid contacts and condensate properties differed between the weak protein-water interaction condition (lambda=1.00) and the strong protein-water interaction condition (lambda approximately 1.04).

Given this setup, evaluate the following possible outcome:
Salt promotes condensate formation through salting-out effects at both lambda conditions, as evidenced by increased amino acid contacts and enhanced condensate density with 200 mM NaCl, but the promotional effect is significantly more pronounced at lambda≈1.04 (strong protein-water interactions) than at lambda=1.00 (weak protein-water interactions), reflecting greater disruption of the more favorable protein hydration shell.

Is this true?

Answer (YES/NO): NO